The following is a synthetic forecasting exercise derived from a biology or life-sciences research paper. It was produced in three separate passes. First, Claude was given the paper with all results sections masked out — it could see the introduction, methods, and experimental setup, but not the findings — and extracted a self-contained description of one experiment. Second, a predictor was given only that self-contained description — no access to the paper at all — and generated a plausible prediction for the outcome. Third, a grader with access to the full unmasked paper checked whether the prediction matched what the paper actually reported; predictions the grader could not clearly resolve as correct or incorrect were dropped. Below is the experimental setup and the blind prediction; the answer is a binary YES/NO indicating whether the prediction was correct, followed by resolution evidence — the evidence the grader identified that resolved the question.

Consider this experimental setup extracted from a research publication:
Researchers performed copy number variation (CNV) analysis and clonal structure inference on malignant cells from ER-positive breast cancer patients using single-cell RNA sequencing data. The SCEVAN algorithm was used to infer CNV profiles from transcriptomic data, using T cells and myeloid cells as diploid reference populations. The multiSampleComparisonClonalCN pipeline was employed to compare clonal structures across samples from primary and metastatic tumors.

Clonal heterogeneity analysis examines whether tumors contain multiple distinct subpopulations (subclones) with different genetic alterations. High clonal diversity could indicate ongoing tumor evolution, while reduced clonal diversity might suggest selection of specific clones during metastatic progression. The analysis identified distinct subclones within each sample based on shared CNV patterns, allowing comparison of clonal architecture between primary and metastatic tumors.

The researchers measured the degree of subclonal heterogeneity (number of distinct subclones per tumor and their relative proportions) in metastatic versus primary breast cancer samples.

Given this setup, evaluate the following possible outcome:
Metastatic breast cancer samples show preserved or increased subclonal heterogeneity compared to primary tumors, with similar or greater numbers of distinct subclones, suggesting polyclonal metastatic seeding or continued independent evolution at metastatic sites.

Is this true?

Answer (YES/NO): YES